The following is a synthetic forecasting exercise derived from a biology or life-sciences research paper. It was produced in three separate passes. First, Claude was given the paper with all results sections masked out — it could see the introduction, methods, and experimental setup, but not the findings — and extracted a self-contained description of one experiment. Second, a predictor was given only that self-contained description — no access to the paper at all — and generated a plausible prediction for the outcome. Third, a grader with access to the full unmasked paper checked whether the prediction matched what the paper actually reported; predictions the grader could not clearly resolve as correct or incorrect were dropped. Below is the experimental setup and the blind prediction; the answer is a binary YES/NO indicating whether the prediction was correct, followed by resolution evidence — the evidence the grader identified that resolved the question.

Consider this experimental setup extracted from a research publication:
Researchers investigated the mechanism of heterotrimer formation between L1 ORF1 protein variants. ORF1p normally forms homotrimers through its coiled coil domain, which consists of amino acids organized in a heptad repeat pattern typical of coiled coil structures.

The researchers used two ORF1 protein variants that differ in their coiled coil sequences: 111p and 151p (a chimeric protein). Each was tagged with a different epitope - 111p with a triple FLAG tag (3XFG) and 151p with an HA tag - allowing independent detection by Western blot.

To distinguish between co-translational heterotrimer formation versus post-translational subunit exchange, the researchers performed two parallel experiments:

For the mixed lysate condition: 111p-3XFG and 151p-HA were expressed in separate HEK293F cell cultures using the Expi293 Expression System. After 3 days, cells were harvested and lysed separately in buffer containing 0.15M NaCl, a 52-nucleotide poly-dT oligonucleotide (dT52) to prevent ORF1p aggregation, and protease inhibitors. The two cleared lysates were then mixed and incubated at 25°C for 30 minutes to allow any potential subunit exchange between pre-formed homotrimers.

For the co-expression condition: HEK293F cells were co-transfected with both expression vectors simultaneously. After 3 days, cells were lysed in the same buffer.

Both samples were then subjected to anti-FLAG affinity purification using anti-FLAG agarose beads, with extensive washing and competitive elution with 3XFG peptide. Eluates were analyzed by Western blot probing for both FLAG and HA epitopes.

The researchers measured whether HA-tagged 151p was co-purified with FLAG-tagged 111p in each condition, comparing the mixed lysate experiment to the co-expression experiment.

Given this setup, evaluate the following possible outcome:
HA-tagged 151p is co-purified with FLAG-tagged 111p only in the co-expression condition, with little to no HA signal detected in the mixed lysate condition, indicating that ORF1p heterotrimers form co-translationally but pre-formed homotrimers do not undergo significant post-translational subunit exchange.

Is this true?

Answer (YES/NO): YES